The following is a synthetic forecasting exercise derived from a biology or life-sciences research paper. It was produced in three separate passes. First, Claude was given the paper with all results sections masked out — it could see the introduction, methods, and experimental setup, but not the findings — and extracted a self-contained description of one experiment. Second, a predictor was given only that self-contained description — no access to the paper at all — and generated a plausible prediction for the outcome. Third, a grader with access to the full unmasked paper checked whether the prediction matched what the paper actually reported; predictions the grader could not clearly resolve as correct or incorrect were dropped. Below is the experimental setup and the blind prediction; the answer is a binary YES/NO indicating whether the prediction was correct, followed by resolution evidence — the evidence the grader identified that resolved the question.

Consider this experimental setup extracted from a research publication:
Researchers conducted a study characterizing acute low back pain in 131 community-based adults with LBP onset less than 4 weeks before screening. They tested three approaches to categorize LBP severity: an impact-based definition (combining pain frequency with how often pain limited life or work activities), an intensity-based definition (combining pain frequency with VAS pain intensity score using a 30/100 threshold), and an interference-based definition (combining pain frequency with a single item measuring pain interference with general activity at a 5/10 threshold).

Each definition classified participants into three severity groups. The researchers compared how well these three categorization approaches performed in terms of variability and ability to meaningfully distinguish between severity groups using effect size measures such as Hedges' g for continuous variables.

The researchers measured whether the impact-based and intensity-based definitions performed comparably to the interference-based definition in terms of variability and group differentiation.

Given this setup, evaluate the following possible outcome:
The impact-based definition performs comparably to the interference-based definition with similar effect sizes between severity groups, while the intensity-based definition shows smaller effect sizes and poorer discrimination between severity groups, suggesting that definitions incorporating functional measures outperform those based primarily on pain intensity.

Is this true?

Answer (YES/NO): NO